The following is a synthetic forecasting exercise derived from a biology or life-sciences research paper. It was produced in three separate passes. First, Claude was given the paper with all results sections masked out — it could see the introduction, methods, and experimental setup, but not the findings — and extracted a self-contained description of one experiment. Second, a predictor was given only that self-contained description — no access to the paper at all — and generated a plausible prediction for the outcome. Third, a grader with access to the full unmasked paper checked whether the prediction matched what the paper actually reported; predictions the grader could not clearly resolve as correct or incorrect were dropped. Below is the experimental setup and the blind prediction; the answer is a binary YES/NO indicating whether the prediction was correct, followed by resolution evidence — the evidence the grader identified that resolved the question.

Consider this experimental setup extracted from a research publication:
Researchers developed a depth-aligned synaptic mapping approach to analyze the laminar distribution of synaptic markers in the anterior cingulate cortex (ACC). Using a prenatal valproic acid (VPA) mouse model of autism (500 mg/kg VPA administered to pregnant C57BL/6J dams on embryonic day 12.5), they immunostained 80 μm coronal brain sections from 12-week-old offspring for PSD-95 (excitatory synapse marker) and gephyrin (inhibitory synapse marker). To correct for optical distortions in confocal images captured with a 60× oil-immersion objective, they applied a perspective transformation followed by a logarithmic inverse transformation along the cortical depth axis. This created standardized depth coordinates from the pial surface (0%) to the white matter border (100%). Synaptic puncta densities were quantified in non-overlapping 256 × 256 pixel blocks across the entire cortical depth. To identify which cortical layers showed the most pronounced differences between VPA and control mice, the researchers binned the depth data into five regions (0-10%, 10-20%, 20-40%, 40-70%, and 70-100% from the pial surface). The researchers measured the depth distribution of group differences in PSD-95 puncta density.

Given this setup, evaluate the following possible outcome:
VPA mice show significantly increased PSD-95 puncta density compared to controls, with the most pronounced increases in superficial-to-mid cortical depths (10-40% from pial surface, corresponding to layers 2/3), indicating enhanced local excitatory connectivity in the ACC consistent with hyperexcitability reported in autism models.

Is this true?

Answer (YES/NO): NO